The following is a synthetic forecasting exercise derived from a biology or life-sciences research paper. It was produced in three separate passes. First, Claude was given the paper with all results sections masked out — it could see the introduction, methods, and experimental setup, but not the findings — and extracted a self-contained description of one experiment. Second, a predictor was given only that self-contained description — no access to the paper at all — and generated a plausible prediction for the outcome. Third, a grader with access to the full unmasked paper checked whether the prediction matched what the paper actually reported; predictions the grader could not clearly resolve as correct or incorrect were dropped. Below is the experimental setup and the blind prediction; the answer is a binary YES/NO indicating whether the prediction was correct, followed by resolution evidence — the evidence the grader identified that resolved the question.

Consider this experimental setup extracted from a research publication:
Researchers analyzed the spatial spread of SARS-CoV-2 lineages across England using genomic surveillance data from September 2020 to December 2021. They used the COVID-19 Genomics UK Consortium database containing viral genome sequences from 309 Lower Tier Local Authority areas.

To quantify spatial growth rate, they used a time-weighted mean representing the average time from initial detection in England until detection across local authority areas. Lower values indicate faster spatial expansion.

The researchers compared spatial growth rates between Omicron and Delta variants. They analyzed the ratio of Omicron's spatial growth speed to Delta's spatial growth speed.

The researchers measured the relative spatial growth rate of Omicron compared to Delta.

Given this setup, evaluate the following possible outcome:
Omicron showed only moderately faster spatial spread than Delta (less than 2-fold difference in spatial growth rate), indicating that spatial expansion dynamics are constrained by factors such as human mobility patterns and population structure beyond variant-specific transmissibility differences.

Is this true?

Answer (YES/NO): NO